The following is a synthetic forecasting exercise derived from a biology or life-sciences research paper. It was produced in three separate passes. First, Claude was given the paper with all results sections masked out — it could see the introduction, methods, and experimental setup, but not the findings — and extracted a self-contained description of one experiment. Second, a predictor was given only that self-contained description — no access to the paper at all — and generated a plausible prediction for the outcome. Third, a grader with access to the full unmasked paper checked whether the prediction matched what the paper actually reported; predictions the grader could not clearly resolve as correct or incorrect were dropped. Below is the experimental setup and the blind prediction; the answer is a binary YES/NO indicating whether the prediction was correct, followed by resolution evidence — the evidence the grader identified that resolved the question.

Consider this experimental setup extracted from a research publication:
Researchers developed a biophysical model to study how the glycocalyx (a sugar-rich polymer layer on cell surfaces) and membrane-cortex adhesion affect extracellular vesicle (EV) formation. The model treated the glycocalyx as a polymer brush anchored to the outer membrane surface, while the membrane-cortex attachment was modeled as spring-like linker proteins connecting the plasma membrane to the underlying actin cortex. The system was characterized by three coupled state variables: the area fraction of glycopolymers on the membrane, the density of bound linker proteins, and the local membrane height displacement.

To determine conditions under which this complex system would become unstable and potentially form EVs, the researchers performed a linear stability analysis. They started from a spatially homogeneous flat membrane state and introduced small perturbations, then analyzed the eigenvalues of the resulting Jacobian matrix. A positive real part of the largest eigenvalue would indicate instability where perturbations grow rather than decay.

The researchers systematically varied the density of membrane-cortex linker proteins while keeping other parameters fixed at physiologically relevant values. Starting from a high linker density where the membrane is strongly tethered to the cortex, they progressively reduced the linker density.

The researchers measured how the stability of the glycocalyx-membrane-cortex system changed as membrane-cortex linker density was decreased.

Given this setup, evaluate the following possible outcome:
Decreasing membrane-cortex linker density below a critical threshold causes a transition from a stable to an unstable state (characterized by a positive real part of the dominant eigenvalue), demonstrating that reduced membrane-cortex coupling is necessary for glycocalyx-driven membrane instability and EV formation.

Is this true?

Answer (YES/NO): YES